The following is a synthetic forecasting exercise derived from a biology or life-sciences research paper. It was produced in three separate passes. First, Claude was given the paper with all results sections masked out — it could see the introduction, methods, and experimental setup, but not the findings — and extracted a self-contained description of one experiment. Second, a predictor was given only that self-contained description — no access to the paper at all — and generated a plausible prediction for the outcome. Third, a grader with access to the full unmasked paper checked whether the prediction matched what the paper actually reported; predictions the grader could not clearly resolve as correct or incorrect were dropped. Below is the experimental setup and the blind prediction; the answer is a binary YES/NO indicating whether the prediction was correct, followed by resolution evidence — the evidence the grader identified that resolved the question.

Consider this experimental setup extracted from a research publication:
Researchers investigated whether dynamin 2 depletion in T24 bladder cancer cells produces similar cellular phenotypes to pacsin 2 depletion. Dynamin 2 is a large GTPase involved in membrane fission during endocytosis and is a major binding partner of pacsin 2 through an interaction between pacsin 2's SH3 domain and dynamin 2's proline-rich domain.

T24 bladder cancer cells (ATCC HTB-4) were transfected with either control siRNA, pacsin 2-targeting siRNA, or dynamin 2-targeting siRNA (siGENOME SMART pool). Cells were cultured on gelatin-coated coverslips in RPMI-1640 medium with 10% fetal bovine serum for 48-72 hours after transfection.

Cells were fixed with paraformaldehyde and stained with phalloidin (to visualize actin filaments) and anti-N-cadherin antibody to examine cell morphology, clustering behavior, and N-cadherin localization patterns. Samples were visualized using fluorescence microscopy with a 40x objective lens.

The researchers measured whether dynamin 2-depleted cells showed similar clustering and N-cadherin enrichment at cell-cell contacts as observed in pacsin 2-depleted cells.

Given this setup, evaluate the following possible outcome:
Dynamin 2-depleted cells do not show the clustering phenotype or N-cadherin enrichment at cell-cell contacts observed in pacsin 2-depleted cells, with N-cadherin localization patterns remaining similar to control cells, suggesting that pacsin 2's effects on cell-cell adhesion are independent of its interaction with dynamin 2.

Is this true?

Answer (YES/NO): NO